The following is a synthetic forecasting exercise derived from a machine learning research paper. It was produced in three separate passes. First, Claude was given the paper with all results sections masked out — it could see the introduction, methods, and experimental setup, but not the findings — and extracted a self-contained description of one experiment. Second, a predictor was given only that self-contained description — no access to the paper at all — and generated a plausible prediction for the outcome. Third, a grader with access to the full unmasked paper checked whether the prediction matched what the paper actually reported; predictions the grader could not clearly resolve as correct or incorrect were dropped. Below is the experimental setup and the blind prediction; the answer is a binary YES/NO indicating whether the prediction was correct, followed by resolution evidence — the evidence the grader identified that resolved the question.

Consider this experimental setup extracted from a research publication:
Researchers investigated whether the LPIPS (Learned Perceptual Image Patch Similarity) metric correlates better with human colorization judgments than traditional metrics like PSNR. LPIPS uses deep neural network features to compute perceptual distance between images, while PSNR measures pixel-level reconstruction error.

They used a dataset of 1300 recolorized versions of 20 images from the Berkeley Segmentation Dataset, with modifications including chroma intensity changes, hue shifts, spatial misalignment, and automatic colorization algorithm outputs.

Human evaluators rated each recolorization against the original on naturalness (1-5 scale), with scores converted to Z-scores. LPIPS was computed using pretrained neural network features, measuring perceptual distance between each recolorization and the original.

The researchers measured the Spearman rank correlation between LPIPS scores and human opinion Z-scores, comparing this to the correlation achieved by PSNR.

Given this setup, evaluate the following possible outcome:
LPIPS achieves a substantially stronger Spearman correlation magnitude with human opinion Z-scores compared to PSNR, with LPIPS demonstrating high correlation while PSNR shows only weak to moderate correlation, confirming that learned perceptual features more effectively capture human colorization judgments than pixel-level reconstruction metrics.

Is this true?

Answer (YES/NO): NO